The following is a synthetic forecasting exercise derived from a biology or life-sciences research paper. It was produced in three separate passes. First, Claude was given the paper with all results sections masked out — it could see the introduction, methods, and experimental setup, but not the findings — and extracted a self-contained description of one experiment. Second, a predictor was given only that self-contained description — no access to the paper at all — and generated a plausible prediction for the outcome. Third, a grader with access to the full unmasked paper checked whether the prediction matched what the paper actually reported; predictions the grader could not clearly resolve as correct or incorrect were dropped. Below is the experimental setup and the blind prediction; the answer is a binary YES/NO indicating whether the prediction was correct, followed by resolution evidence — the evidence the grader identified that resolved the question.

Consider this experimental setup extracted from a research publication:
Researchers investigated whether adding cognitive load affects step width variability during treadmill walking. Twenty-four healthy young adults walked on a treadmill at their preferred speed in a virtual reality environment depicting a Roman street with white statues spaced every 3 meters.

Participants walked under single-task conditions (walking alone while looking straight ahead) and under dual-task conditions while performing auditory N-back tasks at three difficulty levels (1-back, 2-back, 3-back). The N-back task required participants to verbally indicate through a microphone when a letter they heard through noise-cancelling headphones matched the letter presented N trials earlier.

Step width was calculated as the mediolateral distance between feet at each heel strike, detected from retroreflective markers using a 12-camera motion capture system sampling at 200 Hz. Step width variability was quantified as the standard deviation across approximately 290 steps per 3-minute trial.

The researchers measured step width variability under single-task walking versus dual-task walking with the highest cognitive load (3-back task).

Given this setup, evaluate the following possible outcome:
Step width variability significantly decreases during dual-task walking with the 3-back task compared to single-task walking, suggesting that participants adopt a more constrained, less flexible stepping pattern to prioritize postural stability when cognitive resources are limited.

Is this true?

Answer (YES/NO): NO